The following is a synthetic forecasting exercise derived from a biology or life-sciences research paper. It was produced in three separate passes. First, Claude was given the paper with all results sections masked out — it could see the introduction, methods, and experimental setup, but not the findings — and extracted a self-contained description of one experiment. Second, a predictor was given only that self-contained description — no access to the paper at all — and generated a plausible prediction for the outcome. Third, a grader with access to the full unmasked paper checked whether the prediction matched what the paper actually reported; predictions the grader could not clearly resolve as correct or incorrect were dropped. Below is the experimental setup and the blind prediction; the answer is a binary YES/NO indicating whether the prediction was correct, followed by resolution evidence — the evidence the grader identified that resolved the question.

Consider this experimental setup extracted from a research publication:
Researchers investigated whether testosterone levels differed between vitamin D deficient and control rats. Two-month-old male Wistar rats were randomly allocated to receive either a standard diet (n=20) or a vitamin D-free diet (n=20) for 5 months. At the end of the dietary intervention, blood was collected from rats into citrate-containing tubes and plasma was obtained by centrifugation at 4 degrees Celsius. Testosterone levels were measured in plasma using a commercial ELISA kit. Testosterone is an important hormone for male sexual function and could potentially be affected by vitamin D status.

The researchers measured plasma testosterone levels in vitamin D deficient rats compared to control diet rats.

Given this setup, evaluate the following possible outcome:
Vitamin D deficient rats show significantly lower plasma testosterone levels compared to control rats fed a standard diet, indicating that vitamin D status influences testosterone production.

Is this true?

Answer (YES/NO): NO